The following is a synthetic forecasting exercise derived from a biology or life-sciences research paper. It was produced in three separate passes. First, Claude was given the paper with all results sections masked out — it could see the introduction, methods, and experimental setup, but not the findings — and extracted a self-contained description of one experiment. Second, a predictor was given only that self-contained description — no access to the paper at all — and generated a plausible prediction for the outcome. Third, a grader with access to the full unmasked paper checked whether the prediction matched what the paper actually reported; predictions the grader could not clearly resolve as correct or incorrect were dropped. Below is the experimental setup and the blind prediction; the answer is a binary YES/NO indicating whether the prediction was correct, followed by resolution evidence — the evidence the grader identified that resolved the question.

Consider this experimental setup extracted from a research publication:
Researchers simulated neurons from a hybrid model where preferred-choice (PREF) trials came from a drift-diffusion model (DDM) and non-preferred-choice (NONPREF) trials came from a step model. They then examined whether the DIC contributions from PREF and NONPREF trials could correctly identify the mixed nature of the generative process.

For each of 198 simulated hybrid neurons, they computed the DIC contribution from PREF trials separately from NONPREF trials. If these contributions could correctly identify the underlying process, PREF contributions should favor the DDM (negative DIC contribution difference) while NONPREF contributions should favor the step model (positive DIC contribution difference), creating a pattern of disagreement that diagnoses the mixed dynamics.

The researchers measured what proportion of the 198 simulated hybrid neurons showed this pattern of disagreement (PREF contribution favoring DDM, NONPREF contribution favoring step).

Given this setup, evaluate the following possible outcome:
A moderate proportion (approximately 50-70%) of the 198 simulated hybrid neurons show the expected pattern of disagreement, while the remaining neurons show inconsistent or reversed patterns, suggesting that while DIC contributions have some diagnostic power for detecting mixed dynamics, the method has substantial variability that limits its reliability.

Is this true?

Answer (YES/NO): NO